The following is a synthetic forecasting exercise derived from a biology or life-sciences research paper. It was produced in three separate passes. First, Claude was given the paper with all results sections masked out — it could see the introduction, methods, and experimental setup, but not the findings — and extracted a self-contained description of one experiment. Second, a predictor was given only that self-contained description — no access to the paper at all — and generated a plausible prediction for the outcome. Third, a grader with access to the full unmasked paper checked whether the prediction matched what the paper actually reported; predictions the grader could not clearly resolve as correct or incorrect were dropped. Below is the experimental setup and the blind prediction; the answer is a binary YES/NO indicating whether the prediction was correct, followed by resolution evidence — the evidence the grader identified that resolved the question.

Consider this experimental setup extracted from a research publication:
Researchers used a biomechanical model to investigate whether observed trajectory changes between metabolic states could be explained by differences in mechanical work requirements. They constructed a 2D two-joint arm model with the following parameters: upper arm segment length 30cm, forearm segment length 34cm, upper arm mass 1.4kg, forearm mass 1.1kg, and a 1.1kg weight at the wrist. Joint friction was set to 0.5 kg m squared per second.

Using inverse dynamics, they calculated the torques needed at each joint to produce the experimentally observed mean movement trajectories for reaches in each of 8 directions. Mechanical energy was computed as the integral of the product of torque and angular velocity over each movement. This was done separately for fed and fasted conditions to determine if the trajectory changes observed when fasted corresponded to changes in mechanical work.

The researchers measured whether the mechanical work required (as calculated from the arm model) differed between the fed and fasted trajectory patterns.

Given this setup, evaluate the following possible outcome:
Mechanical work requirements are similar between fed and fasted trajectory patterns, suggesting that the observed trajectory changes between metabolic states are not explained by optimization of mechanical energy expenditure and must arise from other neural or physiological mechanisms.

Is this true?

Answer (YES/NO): NO